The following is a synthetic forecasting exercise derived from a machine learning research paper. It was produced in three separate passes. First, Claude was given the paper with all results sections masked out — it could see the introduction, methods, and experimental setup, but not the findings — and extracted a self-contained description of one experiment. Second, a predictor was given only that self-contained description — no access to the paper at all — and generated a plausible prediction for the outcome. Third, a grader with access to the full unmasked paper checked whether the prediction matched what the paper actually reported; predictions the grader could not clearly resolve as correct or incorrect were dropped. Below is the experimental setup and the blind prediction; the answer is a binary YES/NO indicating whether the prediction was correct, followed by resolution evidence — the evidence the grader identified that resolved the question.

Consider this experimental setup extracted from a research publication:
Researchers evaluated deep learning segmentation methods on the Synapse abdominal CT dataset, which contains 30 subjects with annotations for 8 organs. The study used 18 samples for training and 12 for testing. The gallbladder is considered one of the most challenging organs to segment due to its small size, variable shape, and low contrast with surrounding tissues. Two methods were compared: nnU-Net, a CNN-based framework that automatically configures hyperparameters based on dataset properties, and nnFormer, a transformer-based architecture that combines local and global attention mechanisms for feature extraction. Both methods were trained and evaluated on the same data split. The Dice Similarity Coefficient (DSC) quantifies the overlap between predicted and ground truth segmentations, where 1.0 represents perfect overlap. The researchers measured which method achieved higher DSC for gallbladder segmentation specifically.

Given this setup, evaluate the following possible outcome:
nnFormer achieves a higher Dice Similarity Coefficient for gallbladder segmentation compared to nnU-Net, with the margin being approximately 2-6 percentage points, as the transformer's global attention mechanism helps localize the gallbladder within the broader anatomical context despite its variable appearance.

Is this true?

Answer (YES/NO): NO